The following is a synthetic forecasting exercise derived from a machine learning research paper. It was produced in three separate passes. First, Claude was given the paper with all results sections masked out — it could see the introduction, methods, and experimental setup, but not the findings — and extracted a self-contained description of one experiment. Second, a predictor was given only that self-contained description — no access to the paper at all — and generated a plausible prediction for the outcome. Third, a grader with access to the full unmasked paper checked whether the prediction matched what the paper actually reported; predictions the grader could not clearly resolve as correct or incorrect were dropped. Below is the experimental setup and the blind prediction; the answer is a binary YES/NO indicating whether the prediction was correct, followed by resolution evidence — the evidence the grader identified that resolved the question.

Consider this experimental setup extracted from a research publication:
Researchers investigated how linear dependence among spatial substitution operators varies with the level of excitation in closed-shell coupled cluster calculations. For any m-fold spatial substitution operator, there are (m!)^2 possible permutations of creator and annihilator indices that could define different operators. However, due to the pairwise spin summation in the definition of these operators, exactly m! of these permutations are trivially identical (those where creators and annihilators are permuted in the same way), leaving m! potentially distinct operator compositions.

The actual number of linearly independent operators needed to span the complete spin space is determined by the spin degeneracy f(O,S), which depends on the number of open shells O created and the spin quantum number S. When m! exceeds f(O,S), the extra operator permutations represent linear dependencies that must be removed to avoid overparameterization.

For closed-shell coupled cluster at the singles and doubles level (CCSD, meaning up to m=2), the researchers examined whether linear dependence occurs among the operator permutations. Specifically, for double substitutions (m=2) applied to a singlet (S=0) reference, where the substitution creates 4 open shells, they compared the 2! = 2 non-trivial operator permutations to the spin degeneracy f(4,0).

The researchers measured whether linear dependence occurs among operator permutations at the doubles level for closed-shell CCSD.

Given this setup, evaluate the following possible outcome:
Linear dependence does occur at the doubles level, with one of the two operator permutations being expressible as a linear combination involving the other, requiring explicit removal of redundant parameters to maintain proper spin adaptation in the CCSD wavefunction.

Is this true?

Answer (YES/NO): NO